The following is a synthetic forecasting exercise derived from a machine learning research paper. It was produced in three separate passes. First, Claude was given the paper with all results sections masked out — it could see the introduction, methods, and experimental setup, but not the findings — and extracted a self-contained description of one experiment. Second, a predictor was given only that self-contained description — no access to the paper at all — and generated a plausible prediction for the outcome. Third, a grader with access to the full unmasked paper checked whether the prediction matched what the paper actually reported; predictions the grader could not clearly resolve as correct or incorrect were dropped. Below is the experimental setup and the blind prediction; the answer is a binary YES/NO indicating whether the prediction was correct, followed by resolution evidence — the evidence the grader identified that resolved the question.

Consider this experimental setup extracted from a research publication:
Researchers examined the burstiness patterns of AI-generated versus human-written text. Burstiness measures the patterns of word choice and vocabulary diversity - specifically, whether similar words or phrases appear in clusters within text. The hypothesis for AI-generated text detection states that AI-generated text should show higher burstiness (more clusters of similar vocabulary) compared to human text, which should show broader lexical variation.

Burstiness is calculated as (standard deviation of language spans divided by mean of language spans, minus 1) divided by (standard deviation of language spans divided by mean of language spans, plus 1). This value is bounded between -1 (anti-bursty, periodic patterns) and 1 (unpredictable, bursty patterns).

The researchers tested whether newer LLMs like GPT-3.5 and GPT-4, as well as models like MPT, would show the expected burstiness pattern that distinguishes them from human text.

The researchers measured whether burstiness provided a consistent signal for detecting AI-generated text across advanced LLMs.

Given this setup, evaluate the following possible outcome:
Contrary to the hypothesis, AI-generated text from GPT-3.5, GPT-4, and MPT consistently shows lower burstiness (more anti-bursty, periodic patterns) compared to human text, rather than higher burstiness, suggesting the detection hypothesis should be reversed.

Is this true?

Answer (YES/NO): NO